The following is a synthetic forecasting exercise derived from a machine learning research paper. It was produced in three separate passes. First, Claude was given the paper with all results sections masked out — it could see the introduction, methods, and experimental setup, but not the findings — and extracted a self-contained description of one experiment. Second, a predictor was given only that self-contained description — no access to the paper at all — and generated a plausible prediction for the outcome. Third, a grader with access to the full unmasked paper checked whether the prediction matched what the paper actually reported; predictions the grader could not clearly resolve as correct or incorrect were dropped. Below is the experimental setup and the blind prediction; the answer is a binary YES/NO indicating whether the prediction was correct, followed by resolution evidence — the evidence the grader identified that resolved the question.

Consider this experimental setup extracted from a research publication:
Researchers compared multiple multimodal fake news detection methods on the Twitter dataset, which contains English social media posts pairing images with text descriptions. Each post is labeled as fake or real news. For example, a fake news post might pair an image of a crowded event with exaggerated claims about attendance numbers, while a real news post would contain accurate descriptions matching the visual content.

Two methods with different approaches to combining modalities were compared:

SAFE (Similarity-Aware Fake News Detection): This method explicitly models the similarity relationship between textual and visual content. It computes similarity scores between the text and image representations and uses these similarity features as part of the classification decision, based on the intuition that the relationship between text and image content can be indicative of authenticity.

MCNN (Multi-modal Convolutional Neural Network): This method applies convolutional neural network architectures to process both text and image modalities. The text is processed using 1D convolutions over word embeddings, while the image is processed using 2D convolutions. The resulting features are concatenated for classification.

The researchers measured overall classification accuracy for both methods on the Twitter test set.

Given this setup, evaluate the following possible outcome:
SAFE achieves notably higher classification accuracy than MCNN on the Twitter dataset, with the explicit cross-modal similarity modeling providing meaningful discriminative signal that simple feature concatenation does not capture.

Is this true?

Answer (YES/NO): NO